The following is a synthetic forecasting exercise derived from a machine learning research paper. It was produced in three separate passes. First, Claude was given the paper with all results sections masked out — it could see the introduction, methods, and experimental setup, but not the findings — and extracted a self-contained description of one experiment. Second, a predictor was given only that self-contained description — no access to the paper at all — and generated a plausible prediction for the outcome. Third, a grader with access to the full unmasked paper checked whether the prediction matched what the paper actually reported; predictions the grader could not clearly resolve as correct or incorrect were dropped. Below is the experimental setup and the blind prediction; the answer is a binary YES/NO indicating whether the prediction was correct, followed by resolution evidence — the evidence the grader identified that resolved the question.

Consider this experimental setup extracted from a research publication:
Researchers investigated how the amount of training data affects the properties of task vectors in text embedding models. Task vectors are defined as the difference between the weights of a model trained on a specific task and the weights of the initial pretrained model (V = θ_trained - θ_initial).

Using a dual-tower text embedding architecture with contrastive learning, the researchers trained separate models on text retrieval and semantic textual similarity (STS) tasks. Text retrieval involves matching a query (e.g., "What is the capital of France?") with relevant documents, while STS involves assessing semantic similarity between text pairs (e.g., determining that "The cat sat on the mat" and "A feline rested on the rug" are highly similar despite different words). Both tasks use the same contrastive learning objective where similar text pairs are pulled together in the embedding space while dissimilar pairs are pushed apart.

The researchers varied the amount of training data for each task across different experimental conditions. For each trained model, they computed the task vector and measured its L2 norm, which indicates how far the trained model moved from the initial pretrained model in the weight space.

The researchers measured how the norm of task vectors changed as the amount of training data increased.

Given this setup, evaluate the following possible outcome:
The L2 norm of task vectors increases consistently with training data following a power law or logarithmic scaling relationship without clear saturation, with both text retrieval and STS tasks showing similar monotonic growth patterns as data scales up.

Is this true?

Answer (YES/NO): NO